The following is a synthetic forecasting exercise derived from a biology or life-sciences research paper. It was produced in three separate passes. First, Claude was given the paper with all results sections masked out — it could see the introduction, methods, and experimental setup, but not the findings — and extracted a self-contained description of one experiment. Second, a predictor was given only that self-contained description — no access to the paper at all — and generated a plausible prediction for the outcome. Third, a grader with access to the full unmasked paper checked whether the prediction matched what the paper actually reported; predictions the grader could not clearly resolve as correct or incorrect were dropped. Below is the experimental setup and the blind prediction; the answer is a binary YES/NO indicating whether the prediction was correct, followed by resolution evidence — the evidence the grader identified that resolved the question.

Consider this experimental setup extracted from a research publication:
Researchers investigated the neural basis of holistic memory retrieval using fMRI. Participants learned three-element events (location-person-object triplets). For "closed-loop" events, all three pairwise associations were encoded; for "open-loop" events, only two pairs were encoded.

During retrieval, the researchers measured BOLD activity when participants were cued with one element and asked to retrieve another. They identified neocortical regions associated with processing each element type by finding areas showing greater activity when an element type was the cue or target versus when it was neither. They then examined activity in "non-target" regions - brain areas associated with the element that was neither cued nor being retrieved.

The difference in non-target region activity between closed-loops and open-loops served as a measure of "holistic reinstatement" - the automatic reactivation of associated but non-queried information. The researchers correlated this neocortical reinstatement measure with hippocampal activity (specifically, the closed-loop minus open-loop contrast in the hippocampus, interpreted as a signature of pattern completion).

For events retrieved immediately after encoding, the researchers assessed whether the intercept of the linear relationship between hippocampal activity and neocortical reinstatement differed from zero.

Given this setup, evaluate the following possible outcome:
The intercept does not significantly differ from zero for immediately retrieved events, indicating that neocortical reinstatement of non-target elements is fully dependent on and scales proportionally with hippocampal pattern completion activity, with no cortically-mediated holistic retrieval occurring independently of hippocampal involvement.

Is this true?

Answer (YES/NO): YES